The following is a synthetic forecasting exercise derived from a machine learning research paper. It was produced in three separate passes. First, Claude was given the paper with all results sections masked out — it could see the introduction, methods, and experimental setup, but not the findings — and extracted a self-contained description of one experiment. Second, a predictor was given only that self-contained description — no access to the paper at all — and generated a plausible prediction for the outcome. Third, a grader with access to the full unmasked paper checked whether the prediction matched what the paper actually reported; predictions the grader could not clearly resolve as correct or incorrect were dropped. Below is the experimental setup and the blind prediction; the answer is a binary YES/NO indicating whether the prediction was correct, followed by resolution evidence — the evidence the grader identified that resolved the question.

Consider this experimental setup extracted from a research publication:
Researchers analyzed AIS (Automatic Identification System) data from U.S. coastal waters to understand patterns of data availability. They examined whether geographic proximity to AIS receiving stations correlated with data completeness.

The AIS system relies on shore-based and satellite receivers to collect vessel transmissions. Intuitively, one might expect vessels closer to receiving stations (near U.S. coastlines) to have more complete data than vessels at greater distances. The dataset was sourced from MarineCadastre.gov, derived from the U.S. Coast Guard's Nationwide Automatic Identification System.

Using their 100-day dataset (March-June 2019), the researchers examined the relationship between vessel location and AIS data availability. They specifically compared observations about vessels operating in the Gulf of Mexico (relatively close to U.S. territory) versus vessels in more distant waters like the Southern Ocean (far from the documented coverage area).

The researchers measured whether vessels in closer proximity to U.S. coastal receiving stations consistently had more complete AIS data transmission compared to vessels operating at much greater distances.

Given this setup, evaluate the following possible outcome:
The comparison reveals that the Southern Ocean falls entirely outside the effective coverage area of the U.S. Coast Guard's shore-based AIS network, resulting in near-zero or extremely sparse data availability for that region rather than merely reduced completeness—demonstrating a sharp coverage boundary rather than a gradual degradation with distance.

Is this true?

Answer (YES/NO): NO